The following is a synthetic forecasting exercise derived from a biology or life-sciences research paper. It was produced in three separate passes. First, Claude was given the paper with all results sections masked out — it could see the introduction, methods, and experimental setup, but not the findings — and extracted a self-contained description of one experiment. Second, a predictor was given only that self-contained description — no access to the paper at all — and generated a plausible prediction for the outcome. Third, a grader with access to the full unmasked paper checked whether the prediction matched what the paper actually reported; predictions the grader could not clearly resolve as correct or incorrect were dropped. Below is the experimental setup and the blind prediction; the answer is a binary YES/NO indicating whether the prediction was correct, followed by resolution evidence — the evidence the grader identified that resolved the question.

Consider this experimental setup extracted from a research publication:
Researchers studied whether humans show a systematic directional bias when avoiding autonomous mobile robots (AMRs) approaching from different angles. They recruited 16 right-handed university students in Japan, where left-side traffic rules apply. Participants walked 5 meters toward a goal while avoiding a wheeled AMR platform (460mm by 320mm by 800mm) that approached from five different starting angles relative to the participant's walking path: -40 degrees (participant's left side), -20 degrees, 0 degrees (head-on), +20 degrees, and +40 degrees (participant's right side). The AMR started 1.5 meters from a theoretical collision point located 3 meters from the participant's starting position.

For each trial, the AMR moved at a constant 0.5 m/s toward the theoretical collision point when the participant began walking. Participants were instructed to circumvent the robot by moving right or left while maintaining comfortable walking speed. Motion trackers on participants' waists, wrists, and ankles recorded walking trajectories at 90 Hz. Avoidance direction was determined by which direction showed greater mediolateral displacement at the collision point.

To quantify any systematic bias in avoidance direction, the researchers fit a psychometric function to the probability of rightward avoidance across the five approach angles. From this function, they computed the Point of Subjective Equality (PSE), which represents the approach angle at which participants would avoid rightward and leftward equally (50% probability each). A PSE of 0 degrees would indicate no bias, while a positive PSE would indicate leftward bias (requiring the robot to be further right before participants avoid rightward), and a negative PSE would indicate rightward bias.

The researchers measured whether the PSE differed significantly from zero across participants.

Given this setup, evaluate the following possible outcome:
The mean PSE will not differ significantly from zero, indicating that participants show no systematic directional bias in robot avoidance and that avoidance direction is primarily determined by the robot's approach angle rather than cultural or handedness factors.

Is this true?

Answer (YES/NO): YES